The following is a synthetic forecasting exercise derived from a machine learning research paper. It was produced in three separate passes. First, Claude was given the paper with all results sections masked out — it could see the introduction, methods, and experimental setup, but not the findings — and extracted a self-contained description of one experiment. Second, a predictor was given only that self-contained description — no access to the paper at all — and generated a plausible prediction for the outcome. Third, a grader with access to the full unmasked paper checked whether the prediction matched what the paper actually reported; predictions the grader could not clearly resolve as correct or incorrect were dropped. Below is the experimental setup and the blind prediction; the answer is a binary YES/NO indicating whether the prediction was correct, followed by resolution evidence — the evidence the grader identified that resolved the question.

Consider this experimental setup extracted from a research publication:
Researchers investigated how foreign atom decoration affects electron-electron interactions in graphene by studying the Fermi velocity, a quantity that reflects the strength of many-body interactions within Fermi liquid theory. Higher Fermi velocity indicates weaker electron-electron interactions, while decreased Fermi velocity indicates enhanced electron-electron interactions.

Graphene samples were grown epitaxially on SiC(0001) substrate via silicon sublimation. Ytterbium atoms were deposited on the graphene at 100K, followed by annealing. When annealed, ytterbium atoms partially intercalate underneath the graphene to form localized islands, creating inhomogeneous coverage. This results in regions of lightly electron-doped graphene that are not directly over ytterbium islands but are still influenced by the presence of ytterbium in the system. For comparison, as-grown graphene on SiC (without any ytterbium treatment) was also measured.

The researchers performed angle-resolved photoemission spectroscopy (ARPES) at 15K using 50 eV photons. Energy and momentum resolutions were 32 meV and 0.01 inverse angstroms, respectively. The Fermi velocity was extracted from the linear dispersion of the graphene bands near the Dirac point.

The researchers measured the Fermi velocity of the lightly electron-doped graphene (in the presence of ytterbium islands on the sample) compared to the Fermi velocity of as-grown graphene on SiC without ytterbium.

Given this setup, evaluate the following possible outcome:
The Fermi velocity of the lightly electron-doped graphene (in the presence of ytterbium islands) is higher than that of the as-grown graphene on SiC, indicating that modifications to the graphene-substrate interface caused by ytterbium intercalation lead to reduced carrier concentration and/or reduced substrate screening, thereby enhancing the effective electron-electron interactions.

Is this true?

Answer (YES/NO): NO